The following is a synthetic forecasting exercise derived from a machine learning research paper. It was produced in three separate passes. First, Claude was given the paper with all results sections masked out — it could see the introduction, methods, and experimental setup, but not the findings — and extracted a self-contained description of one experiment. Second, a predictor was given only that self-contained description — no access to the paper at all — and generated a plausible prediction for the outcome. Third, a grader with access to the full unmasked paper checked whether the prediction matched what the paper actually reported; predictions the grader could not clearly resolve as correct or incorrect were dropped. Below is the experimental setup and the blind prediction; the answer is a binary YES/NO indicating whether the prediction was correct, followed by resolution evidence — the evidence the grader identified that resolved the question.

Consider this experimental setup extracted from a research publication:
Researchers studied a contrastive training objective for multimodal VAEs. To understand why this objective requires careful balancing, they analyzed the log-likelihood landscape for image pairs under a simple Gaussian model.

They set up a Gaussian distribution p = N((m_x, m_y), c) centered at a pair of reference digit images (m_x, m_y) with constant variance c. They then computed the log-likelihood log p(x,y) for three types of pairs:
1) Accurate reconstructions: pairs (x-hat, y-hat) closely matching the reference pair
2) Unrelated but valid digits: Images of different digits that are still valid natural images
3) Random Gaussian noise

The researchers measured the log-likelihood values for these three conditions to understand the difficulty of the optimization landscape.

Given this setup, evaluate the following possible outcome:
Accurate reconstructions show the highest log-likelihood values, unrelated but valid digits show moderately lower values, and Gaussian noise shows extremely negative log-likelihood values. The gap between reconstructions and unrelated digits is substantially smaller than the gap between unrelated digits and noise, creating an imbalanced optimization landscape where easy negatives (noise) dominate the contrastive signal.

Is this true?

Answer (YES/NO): NO